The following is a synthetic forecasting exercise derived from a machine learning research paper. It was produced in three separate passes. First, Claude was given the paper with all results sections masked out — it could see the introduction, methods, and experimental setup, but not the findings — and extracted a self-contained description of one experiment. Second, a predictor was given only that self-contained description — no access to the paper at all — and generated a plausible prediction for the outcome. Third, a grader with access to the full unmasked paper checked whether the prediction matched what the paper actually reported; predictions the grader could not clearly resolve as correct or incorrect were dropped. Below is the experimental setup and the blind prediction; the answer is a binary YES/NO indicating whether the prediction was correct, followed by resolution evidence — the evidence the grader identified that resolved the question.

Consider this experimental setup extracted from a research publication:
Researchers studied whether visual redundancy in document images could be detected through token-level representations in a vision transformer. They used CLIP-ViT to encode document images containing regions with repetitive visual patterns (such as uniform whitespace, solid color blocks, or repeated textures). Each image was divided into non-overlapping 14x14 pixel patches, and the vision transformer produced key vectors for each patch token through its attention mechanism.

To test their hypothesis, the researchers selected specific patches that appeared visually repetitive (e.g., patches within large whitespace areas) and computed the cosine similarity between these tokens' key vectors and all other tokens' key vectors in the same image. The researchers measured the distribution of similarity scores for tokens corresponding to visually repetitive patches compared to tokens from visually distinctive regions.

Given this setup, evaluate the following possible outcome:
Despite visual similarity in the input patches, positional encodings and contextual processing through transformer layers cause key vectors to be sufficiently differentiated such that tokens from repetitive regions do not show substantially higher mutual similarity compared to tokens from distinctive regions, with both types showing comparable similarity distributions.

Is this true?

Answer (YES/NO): NO